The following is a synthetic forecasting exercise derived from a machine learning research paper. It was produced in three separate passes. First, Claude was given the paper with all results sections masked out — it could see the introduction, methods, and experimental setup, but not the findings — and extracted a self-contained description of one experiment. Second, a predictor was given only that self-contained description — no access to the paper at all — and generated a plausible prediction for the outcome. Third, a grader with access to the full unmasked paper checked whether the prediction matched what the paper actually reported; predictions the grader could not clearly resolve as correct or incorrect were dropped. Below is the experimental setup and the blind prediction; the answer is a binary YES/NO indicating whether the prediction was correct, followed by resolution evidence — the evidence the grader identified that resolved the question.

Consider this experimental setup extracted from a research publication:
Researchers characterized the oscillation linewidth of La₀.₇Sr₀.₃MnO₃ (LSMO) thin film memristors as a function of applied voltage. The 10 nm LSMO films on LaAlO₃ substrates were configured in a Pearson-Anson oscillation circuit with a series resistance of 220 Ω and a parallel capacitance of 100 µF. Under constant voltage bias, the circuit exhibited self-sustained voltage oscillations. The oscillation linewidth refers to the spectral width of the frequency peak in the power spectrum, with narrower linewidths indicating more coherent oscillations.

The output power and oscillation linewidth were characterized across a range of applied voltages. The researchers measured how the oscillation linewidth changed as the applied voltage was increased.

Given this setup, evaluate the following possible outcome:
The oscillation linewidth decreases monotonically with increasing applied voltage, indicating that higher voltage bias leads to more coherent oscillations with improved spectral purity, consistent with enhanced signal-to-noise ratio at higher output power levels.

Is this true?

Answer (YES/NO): NO